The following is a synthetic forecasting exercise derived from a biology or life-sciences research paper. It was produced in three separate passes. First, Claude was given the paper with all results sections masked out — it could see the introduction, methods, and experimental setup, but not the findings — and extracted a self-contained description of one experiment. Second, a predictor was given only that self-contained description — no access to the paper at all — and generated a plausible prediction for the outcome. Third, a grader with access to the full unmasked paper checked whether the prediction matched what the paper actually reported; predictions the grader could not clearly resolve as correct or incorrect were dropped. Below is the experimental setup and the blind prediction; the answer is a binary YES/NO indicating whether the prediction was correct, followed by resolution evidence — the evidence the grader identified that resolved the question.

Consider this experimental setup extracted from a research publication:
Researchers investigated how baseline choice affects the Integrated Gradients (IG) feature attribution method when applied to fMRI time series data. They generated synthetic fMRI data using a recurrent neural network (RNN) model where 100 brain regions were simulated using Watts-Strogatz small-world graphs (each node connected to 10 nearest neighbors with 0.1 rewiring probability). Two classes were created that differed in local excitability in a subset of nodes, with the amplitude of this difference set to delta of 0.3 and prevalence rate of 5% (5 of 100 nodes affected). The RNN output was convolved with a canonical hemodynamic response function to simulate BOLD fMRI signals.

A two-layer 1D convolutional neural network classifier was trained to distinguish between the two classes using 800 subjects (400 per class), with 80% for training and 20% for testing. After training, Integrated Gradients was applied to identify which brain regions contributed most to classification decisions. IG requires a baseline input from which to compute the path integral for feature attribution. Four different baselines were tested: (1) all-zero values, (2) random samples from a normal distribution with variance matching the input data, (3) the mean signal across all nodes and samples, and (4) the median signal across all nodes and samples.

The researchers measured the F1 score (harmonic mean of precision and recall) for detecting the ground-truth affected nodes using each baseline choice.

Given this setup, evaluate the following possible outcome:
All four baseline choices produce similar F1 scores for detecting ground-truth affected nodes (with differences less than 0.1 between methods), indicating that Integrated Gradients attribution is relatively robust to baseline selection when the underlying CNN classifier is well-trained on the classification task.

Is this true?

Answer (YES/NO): YES